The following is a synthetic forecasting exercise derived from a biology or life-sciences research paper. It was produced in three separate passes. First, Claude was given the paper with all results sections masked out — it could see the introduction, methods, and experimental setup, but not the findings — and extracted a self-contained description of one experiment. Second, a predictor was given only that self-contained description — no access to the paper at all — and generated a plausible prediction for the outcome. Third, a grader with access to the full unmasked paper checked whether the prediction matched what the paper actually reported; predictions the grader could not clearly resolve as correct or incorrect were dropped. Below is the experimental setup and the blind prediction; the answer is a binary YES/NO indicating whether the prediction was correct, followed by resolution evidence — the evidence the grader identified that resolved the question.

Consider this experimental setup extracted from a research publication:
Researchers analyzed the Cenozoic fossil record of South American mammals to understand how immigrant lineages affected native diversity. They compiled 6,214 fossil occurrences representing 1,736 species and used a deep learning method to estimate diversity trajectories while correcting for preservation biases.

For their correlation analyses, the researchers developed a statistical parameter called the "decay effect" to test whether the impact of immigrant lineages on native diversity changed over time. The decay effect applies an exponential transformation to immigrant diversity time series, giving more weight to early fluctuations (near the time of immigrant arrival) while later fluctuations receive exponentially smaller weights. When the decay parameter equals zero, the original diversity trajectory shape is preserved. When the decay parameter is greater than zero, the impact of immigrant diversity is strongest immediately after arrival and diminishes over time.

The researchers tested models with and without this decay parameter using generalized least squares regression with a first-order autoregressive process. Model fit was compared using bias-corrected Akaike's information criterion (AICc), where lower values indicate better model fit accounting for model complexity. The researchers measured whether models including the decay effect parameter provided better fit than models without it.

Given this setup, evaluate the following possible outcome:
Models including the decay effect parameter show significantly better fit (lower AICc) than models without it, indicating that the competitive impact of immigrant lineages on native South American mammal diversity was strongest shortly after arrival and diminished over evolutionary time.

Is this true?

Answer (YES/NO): YES